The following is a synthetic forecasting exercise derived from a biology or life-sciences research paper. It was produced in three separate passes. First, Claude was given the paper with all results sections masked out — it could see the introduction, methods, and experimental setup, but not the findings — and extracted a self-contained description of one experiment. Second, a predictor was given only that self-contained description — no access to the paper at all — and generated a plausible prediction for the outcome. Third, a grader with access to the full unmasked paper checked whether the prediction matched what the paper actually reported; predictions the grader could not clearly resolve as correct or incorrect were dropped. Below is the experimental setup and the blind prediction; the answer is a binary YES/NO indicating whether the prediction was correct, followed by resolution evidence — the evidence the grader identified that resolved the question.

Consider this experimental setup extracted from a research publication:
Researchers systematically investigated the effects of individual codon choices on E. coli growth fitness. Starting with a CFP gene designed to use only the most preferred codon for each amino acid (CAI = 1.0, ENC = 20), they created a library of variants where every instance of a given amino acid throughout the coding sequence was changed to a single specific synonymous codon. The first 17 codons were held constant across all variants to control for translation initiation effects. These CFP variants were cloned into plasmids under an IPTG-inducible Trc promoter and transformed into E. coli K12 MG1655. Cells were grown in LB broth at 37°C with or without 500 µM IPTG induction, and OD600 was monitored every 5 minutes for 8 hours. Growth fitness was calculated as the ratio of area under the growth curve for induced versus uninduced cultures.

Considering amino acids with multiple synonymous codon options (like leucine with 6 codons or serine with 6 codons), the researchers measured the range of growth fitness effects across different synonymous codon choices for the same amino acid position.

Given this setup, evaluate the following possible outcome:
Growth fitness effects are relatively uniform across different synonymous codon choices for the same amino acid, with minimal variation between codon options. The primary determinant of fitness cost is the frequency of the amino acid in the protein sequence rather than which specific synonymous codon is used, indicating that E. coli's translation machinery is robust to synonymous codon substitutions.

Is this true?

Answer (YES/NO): NO